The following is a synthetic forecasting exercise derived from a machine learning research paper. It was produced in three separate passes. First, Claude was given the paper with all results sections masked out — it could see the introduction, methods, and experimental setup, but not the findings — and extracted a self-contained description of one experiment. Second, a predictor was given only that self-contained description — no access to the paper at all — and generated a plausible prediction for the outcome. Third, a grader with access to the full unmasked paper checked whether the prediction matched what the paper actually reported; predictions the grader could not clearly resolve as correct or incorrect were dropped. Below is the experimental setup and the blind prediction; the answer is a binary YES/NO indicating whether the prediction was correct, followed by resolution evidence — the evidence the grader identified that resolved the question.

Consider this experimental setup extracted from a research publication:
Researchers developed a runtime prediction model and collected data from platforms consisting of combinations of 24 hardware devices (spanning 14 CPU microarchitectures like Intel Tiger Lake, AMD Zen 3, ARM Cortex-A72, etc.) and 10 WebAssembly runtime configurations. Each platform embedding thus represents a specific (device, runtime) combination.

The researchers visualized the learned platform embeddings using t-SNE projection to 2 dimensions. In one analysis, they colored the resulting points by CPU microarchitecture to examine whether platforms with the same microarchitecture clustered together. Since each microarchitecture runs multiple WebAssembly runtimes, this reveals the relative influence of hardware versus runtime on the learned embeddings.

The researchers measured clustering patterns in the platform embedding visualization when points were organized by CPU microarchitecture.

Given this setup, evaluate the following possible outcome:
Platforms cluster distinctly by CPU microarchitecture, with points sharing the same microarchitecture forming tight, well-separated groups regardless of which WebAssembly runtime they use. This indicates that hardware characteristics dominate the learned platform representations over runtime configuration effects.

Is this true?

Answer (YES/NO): NO